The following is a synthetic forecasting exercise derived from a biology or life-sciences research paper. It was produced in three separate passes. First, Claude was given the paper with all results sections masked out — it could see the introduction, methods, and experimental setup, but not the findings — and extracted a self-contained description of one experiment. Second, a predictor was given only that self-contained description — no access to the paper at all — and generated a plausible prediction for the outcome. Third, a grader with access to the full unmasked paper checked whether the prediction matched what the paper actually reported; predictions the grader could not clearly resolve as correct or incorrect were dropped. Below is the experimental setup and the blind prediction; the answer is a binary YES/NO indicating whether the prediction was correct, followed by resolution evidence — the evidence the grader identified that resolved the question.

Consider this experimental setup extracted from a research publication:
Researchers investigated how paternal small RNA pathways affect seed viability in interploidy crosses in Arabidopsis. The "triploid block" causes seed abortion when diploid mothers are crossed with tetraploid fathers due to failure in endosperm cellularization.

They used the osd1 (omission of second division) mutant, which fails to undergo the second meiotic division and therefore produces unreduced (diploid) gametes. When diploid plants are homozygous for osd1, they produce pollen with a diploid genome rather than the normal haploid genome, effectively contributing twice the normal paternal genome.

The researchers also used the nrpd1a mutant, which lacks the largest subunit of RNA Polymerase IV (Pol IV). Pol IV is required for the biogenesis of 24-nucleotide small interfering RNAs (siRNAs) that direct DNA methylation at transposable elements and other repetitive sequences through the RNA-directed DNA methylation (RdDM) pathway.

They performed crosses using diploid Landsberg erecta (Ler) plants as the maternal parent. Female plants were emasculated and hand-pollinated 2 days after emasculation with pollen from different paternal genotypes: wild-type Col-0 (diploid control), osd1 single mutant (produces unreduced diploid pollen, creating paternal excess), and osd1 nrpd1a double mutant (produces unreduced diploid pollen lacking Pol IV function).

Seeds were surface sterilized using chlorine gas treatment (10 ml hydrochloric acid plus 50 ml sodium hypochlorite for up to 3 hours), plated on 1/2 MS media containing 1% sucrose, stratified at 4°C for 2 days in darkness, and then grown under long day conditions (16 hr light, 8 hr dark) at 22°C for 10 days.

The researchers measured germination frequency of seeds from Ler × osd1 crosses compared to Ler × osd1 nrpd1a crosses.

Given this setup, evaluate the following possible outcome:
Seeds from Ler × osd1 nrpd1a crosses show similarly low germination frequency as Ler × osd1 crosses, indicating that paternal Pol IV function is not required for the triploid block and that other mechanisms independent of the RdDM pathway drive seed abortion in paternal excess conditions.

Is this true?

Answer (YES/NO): NO